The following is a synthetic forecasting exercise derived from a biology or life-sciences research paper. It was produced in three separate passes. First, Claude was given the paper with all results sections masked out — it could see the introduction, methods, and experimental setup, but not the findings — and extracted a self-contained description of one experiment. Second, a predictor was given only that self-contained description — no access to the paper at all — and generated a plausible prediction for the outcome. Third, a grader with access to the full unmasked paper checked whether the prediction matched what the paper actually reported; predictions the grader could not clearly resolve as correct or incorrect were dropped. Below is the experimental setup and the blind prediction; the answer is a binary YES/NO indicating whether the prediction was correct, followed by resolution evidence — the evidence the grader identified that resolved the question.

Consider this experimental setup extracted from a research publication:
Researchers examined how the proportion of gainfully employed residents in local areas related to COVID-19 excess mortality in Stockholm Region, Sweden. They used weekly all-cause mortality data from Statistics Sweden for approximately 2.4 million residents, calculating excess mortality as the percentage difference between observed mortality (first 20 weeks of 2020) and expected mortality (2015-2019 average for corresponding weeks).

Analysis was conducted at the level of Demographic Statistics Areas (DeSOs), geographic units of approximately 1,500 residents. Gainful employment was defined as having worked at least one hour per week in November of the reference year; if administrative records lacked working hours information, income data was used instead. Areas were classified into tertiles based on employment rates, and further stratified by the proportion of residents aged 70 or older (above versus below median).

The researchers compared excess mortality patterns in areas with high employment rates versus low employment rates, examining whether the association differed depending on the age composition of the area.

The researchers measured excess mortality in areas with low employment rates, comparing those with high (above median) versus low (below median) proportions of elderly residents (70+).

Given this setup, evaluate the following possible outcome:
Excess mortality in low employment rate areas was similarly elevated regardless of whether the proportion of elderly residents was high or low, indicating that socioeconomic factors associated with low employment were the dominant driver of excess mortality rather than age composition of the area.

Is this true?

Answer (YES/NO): NO